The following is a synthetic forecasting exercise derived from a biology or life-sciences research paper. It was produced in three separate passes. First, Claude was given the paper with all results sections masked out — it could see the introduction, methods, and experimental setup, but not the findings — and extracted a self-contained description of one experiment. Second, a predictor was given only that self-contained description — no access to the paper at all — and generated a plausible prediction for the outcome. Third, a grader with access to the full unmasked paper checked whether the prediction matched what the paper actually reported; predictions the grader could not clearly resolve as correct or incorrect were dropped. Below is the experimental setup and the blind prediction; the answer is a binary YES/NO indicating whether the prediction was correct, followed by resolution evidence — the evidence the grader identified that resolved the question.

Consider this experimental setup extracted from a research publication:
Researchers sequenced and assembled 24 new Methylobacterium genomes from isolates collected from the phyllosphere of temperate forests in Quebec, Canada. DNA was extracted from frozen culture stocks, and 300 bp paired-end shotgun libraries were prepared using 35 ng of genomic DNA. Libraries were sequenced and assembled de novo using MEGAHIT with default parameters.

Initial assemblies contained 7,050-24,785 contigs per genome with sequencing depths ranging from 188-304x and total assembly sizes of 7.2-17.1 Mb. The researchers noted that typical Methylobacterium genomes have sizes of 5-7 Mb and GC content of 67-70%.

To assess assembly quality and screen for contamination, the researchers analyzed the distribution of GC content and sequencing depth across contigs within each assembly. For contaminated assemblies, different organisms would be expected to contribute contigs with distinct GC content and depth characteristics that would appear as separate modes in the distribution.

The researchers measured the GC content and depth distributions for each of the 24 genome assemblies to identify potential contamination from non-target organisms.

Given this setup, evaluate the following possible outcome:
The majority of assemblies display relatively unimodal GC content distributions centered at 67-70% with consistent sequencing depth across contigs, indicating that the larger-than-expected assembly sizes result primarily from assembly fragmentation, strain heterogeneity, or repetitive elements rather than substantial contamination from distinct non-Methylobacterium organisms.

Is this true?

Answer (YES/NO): NO